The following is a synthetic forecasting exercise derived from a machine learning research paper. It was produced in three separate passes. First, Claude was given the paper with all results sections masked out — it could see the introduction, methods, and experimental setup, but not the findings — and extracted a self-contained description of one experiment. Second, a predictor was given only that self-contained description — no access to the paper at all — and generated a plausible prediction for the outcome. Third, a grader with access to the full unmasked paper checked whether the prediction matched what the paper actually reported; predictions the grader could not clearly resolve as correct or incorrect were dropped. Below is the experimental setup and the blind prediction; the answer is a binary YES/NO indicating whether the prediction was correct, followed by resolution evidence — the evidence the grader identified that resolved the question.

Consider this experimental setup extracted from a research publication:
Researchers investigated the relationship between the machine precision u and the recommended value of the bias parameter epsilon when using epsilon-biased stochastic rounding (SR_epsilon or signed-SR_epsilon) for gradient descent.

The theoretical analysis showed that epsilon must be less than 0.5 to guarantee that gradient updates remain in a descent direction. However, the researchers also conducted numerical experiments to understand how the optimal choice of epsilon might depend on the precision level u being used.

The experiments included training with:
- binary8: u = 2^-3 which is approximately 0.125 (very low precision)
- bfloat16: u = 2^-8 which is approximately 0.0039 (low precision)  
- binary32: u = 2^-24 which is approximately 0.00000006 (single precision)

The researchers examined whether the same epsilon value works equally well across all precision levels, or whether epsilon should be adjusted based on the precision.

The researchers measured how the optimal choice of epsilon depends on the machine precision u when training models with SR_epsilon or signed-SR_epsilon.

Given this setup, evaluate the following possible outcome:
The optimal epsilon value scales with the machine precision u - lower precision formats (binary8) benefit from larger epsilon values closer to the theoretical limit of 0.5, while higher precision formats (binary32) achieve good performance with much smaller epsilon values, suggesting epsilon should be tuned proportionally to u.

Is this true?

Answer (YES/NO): NO